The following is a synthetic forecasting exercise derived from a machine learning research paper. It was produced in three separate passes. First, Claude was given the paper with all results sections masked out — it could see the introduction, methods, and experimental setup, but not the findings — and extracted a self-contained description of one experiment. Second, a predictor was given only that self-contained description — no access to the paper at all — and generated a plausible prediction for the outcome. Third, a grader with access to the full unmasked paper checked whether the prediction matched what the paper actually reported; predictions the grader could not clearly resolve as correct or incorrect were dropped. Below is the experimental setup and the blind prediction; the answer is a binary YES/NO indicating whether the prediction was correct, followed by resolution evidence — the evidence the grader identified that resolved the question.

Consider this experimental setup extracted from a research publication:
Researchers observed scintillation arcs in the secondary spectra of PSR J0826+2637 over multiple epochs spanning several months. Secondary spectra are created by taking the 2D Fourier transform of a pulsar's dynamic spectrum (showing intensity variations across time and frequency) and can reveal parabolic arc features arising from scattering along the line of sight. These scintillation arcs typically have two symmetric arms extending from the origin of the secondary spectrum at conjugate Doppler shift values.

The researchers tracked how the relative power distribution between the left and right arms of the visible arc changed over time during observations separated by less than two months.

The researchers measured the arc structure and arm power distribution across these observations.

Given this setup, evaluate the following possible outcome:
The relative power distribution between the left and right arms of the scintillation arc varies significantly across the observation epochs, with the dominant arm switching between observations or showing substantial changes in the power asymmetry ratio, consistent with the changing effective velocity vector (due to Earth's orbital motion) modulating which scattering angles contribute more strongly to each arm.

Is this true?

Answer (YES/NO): NO